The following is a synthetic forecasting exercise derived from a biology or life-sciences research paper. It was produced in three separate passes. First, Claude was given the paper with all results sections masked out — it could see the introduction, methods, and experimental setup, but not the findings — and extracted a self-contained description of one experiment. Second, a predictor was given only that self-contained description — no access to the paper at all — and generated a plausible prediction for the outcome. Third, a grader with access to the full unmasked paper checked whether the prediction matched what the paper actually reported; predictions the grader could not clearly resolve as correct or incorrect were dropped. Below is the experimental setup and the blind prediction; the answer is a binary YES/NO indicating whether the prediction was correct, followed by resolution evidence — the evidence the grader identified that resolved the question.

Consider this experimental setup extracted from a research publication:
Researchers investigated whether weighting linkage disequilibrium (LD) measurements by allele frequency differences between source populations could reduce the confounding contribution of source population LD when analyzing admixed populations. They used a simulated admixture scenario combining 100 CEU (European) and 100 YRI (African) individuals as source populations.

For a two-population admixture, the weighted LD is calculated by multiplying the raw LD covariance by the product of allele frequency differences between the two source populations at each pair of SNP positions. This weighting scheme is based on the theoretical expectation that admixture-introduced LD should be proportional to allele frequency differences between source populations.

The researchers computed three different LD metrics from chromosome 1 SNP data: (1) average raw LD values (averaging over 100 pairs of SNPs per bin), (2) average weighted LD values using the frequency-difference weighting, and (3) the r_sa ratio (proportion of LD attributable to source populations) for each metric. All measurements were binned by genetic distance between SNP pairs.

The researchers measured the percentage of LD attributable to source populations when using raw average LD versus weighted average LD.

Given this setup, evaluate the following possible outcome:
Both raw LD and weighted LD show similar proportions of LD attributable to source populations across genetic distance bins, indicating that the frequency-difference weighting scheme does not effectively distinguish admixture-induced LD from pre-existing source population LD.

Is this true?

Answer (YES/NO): NO